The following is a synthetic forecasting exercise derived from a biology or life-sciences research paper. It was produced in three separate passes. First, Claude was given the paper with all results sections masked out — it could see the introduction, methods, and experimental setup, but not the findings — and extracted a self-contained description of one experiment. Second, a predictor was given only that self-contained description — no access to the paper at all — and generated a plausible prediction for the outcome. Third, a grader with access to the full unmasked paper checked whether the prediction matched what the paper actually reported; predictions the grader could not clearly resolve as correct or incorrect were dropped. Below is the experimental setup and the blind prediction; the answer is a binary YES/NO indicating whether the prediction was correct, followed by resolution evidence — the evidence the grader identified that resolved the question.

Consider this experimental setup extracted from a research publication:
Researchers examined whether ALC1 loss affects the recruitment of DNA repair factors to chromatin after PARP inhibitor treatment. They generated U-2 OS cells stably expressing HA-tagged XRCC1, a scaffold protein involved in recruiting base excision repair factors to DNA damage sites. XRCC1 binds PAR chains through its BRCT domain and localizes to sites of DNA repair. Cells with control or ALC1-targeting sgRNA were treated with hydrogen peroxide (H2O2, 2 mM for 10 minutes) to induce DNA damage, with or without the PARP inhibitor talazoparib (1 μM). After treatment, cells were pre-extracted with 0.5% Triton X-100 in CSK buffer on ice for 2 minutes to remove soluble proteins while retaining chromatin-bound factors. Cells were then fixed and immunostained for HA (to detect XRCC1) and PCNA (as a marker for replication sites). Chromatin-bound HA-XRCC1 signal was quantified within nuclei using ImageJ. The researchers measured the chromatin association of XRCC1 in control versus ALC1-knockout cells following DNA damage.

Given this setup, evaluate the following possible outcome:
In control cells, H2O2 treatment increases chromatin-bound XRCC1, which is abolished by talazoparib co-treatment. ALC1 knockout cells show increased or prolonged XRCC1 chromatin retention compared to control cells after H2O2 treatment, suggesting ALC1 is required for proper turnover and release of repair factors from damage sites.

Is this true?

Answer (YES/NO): NO